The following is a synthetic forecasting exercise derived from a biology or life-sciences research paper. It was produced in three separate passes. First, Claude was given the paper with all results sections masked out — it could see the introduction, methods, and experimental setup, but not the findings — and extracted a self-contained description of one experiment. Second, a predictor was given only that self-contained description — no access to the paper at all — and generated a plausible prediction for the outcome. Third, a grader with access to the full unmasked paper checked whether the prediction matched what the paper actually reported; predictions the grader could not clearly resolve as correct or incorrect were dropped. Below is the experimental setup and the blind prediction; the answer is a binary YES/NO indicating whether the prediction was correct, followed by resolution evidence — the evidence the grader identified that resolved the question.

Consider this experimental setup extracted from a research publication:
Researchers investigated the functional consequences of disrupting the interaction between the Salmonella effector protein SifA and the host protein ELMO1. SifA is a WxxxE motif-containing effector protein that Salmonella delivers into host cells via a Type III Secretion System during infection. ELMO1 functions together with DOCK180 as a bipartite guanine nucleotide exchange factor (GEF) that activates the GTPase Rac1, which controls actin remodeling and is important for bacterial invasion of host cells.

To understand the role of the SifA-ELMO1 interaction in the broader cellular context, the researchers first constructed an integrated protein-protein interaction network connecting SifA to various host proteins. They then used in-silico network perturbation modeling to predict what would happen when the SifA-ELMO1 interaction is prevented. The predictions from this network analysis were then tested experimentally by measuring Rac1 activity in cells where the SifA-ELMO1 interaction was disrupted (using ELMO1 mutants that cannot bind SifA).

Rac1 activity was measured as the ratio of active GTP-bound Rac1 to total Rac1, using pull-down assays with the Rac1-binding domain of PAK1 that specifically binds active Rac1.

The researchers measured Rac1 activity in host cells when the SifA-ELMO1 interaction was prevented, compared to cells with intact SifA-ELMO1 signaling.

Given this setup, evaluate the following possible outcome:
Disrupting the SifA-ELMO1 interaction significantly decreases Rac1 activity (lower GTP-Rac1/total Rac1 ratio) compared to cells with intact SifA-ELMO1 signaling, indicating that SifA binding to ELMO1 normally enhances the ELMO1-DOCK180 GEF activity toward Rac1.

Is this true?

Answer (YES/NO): YES